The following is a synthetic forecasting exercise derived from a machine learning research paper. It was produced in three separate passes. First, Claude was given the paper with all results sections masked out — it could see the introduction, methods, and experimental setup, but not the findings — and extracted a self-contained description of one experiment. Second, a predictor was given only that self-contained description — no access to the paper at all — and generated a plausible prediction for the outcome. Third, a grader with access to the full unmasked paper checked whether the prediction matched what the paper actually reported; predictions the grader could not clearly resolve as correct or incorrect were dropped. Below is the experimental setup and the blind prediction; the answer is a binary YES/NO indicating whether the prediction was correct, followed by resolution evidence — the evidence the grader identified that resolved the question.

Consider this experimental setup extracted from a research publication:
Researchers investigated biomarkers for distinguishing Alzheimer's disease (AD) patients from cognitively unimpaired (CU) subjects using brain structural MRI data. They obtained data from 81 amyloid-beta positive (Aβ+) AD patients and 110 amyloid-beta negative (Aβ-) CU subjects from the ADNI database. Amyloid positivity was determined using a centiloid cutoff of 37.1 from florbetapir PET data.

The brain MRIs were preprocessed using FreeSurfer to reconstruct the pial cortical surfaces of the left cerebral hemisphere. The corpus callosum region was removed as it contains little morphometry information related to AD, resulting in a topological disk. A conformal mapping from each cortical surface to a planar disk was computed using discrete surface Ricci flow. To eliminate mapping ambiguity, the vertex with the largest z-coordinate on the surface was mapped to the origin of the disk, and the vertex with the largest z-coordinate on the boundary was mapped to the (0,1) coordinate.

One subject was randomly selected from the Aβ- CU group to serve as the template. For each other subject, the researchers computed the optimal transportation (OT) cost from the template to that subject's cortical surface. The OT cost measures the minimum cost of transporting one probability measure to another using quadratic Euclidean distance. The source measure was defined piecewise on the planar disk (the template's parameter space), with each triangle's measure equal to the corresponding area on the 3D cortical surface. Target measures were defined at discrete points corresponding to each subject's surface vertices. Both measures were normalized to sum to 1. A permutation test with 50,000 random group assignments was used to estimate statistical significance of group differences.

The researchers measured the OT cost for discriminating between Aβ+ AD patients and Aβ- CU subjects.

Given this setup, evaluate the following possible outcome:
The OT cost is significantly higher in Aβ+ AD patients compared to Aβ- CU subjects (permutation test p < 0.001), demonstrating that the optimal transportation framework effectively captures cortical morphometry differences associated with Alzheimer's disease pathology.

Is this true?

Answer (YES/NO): NO